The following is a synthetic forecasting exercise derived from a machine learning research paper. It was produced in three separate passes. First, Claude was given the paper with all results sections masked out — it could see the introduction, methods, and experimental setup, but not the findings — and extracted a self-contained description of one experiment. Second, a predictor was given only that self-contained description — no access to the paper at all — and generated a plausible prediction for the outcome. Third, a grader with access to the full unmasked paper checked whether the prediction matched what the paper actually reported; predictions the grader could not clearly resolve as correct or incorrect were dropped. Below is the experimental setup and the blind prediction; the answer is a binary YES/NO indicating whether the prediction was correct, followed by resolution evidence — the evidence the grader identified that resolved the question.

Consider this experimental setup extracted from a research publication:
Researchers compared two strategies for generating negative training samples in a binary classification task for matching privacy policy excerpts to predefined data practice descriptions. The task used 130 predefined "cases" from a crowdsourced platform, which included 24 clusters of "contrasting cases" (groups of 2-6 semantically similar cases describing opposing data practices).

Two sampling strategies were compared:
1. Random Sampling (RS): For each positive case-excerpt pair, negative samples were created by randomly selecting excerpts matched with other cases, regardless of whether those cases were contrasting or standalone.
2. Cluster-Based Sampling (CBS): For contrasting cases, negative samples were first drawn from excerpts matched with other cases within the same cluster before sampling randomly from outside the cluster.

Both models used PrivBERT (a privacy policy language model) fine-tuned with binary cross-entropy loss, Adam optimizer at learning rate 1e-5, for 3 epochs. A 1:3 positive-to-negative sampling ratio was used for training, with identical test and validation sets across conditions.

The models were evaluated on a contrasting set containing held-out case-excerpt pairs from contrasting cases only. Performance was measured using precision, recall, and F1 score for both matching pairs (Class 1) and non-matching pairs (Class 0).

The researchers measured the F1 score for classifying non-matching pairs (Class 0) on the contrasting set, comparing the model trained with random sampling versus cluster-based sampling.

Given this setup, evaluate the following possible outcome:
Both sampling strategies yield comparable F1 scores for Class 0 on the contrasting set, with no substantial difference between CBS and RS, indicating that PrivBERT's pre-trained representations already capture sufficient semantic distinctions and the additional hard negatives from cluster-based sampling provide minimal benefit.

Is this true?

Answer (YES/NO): NO